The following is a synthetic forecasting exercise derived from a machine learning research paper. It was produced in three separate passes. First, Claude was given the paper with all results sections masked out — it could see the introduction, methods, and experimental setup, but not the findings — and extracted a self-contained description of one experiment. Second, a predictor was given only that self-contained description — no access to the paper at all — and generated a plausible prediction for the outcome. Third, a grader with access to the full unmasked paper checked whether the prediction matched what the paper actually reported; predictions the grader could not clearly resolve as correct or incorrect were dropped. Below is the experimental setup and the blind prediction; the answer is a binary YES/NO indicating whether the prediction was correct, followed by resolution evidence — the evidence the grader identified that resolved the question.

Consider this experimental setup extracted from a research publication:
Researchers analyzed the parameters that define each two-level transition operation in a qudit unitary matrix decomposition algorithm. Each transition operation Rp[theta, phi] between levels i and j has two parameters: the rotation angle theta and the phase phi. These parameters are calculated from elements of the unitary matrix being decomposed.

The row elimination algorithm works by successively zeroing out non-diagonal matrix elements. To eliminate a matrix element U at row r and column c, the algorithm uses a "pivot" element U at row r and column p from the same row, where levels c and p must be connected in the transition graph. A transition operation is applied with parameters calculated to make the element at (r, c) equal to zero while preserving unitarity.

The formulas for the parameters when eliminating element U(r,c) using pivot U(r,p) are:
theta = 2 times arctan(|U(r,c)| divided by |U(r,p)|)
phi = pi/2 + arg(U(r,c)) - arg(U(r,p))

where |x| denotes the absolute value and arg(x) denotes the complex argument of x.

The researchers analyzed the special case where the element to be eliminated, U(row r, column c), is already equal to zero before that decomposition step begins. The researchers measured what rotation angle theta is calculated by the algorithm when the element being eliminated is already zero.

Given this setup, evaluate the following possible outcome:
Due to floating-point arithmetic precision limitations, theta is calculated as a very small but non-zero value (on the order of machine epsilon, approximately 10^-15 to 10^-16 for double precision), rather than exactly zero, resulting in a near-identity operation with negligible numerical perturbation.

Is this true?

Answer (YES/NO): NO